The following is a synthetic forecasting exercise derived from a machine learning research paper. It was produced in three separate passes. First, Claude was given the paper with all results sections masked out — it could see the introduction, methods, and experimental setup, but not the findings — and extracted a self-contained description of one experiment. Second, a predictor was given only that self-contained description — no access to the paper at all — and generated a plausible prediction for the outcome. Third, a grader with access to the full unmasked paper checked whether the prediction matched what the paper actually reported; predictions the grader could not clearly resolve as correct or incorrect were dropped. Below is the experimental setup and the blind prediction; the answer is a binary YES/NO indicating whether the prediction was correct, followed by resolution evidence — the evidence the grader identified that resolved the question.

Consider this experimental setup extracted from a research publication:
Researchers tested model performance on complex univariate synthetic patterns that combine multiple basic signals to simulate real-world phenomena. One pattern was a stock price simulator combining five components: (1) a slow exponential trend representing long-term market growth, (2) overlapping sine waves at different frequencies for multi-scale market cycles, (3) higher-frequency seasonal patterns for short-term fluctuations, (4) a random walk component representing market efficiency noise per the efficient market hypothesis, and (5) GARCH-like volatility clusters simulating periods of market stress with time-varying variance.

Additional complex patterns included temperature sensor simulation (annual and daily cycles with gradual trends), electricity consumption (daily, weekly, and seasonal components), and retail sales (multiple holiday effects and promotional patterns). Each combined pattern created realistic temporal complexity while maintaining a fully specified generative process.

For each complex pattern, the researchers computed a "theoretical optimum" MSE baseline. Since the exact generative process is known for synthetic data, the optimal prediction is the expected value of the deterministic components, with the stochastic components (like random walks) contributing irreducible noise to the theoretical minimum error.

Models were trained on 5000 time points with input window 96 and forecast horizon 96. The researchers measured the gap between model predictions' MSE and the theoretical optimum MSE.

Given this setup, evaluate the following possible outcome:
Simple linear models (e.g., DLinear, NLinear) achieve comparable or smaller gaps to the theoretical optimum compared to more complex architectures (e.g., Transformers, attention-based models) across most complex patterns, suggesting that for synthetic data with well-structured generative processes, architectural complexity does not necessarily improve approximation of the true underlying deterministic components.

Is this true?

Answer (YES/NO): NO